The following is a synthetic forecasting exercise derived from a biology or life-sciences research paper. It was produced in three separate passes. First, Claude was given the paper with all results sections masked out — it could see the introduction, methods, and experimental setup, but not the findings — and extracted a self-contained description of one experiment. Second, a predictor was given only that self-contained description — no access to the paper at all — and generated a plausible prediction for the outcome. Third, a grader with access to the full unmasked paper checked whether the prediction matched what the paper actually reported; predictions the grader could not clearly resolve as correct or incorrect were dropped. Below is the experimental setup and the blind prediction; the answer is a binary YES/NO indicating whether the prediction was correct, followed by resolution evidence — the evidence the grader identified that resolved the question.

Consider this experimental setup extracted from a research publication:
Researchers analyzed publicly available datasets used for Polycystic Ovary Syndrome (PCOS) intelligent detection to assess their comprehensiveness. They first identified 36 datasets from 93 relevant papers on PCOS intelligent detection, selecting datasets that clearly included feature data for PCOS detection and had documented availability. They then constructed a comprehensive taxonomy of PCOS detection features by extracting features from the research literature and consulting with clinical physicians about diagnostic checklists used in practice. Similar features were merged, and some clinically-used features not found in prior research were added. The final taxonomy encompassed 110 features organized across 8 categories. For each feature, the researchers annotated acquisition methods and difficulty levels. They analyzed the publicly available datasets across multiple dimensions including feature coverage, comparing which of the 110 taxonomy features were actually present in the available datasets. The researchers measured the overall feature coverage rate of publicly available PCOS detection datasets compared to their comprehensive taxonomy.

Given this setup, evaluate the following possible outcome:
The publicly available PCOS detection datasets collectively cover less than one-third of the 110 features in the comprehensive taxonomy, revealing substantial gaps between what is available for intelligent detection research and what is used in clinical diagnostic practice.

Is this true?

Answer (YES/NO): NO